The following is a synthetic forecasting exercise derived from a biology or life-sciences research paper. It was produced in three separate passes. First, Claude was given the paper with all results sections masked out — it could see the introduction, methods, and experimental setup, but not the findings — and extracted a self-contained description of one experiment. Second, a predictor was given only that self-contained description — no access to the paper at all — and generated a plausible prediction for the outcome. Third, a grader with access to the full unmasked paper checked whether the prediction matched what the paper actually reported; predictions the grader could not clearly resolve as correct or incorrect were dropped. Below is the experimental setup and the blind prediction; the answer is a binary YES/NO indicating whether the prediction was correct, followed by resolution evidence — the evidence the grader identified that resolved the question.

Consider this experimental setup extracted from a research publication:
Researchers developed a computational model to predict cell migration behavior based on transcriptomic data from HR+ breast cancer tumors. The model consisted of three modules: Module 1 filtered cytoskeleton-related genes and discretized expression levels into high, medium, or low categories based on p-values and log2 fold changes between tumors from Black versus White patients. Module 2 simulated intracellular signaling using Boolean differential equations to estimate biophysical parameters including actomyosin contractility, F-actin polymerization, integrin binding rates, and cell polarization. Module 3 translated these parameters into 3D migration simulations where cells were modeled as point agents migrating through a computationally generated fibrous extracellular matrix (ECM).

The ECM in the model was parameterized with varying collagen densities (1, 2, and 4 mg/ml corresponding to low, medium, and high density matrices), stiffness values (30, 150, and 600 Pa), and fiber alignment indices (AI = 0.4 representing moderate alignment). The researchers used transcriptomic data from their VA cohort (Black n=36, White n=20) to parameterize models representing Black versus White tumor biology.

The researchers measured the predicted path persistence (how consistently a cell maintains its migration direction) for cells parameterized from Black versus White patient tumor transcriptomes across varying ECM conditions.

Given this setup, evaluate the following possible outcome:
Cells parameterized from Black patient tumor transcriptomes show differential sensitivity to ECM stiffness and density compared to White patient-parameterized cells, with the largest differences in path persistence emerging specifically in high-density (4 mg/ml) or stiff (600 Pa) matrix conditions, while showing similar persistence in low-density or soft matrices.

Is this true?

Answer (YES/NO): NO